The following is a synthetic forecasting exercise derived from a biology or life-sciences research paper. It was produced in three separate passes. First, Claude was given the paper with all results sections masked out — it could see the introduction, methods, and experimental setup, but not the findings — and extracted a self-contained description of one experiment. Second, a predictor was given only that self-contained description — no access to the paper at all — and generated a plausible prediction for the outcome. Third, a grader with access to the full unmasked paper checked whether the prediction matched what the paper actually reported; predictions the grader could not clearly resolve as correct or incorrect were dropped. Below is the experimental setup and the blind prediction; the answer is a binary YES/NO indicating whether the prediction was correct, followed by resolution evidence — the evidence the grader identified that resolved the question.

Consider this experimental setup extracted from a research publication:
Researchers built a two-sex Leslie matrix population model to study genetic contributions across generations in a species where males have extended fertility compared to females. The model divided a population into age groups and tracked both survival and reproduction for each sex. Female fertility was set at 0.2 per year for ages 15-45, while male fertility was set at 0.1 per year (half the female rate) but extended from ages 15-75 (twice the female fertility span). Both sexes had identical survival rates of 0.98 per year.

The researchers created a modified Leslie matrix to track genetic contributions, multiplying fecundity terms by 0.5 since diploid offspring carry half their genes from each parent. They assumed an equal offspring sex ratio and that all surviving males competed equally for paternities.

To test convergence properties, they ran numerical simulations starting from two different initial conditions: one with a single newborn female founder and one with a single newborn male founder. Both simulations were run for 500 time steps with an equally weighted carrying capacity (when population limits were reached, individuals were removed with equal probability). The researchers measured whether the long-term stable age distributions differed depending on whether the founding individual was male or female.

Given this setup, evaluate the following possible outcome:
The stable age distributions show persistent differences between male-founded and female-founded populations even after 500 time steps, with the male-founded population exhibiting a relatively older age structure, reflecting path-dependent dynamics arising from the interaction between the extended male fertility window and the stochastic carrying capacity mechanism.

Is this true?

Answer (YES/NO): NO